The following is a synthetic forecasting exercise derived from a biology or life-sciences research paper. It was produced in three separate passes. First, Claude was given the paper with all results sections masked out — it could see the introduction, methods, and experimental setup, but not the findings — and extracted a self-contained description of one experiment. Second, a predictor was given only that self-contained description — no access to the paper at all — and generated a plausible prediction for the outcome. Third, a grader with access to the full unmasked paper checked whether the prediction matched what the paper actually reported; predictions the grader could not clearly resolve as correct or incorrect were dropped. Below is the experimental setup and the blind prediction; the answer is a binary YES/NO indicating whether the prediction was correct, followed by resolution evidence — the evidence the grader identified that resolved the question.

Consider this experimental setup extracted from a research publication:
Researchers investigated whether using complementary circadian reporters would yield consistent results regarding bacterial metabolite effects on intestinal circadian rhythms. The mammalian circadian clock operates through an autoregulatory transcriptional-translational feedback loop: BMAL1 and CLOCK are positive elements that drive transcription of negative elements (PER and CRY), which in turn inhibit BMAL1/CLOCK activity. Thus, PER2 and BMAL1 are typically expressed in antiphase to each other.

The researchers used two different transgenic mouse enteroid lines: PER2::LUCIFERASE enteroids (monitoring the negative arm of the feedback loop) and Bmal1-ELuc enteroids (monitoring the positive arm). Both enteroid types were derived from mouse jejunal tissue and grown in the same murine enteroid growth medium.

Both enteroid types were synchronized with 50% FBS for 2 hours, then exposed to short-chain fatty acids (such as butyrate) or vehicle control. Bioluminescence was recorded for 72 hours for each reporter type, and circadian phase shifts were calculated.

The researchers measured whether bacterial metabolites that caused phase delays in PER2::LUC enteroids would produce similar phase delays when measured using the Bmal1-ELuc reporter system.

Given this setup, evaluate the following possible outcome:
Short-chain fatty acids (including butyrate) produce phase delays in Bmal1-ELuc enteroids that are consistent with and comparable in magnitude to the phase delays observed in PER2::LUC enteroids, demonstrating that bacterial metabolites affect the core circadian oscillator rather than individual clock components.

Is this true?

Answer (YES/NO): YES